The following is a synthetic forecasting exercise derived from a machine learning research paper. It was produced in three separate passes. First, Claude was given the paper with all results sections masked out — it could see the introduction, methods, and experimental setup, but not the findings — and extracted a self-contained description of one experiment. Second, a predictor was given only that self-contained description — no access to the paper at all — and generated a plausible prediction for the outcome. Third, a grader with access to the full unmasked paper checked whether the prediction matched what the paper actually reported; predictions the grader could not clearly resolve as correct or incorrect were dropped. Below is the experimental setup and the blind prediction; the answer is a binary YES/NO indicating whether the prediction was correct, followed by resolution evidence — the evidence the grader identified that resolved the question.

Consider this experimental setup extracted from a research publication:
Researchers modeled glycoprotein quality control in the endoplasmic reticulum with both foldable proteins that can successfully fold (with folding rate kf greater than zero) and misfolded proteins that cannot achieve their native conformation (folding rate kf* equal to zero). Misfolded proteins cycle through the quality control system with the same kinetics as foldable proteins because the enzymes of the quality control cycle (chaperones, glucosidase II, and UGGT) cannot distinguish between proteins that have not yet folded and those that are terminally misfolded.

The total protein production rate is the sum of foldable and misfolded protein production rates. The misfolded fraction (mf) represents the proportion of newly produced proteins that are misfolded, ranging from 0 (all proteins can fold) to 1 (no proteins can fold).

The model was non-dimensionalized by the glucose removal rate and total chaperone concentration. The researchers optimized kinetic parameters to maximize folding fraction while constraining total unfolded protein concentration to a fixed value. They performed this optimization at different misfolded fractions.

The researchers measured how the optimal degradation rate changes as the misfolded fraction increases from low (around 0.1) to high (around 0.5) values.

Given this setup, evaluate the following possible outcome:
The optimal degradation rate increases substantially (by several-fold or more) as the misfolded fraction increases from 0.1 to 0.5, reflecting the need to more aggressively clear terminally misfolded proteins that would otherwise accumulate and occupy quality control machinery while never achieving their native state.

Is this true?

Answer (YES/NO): NO